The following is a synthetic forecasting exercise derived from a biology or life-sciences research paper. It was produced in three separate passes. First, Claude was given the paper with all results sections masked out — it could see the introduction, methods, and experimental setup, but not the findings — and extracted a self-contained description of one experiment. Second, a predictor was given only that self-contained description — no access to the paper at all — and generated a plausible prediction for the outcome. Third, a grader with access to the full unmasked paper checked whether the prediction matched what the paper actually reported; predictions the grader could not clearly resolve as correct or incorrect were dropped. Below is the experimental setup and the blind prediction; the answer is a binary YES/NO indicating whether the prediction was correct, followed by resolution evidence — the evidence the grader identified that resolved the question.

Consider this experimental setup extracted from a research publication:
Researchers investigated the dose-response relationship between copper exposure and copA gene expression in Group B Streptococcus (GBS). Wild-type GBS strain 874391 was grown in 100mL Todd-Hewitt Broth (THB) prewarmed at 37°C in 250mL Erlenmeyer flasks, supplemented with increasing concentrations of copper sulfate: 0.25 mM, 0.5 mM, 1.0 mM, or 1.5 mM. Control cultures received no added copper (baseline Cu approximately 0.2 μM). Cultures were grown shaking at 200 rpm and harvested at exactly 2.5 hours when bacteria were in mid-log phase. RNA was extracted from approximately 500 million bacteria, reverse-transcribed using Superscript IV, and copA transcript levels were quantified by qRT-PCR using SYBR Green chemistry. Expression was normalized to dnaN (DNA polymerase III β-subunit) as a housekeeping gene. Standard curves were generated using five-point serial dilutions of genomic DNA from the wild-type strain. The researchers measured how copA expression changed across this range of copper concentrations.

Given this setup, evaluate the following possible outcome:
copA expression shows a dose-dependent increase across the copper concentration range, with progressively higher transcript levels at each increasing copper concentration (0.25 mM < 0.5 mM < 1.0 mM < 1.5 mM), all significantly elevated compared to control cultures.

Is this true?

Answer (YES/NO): YES